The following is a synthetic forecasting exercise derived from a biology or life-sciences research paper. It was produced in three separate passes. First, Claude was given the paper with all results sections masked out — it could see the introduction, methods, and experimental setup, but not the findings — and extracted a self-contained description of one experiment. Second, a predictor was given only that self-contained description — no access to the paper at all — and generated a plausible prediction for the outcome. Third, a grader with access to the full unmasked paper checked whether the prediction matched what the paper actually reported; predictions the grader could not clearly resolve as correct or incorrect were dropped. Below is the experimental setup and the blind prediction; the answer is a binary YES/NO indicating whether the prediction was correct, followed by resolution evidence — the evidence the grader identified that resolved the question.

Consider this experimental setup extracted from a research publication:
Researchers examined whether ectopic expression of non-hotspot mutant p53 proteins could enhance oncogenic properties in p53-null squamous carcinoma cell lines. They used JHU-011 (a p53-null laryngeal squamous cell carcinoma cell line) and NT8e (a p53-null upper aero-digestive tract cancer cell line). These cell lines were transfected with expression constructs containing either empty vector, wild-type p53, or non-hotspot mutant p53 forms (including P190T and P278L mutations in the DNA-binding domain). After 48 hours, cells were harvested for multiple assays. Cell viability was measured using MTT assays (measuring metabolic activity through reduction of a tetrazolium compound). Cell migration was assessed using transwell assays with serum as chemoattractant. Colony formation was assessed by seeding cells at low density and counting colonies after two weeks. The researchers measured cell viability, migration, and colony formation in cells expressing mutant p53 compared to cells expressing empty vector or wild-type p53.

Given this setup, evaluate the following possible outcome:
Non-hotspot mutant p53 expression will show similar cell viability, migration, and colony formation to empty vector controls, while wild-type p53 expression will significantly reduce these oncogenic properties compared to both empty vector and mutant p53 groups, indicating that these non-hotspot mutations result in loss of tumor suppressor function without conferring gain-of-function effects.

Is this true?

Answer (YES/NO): NO